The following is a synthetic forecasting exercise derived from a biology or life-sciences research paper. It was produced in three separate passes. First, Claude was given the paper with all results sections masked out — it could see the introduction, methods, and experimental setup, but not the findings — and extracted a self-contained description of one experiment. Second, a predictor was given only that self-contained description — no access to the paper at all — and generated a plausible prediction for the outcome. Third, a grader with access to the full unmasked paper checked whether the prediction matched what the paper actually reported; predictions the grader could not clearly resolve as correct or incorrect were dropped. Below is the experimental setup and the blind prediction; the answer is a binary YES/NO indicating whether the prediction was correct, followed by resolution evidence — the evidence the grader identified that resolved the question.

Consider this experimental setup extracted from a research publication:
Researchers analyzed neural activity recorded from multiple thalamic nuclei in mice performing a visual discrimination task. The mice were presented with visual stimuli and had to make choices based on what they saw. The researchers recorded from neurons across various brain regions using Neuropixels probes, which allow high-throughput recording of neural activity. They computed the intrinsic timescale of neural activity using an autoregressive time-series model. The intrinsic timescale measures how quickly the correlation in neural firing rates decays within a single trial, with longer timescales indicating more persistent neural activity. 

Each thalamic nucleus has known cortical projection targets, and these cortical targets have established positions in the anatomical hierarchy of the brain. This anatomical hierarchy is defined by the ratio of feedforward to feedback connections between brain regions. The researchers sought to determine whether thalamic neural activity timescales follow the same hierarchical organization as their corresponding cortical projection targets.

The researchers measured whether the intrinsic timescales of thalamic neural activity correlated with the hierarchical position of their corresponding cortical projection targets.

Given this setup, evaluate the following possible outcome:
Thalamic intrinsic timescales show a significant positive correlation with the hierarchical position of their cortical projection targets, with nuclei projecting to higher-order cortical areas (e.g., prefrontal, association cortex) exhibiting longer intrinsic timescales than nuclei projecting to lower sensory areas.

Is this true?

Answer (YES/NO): NO